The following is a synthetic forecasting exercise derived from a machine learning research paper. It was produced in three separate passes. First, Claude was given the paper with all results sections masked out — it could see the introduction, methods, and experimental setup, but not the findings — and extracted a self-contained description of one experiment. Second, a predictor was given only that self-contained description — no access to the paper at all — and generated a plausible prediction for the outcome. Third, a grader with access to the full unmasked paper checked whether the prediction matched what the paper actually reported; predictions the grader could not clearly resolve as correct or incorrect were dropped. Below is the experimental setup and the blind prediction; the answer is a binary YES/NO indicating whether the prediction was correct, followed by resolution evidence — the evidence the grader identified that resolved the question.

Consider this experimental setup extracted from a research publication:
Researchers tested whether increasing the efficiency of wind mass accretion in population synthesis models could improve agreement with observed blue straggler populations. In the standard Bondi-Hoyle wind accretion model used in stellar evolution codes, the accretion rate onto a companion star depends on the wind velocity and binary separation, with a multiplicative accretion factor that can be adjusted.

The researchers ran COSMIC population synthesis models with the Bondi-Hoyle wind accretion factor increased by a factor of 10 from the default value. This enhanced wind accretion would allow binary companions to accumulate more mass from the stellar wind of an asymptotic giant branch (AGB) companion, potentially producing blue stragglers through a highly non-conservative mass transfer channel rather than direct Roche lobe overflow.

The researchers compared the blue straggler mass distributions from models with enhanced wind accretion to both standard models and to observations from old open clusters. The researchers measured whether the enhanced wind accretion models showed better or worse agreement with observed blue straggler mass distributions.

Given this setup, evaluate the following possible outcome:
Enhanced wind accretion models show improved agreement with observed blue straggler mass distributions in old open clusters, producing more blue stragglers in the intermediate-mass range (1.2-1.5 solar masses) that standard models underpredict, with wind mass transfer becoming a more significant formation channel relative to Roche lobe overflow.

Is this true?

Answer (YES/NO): NO